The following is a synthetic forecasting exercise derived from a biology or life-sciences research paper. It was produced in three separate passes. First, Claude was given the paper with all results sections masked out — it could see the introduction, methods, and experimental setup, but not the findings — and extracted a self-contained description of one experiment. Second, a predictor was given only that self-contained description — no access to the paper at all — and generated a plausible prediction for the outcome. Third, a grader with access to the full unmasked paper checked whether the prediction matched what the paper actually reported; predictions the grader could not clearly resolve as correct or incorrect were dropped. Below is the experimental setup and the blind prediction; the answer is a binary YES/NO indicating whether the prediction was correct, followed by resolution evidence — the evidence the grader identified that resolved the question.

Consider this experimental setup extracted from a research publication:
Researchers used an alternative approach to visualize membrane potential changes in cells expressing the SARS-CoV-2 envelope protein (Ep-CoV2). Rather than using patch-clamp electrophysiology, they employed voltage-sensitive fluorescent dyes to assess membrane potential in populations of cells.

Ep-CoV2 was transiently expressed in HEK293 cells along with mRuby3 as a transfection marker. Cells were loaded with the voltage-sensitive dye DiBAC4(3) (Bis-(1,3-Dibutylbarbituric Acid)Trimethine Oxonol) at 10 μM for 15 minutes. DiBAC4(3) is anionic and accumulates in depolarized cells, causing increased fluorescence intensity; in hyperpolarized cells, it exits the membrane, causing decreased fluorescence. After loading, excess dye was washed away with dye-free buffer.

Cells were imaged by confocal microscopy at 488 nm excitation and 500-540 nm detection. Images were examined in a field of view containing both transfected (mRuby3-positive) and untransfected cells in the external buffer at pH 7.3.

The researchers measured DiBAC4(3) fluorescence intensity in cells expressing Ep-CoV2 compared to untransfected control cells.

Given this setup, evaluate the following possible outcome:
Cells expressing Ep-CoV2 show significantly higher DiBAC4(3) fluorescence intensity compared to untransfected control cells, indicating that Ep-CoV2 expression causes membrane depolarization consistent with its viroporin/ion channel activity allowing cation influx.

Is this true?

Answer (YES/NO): YES